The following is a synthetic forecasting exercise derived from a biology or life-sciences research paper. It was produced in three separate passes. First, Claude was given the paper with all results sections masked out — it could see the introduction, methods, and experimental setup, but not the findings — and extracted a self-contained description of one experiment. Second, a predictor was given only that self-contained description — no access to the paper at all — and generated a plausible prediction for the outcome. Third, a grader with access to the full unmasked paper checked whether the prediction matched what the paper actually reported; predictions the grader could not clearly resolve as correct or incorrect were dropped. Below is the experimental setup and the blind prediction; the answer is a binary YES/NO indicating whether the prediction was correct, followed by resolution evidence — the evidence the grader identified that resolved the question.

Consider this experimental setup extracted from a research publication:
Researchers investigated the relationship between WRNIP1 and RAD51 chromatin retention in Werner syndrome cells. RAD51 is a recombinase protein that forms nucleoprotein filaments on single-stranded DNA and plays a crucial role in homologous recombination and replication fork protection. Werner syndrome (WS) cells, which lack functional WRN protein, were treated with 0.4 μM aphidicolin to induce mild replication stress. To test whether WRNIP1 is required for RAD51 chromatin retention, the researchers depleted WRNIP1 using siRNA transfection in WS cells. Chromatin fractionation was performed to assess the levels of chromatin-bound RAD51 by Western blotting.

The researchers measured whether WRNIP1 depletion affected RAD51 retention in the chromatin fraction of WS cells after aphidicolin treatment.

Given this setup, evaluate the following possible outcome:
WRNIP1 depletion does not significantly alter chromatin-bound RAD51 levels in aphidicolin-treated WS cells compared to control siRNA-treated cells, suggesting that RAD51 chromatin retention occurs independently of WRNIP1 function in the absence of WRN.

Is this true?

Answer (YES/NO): NO